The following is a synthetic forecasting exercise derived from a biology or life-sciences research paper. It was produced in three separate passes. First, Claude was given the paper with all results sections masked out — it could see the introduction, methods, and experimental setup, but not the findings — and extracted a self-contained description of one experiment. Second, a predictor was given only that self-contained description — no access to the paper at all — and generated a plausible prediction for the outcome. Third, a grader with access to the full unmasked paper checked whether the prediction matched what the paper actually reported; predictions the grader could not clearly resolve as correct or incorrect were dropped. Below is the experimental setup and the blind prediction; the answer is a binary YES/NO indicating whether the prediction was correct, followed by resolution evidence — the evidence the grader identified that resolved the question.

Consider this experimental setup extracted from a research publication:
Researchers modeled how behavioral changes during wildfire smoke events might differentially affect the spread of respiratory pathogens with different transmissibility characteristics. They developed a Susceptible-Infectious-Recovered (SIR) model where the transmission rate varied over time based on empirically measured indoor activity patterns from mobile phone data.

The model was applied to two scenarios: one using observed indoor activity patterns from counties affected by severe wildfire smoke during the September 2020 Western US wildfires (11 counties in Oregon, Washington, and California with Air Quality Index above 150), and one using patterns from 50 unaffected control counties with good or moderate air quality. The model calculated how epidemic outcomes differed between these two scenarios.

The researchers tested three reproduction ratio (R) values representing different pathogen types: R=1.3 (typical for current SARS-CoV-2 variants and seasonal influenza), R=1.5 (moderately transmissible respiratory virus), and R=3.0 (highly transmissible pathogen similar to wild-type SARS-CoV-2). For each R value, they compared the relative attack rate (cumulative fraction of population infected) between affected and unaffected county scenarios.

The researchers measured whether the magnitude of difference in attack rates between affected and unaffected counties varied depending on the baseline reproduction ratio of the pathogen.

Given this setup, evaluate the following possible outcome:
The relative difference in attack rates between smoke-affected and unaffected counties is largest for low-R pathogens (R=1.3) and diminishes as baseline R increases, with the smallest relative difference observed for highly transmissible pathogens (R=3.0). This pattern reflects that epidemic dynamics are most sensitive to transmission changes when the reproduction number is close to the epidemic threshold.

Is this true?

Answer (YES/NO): NO